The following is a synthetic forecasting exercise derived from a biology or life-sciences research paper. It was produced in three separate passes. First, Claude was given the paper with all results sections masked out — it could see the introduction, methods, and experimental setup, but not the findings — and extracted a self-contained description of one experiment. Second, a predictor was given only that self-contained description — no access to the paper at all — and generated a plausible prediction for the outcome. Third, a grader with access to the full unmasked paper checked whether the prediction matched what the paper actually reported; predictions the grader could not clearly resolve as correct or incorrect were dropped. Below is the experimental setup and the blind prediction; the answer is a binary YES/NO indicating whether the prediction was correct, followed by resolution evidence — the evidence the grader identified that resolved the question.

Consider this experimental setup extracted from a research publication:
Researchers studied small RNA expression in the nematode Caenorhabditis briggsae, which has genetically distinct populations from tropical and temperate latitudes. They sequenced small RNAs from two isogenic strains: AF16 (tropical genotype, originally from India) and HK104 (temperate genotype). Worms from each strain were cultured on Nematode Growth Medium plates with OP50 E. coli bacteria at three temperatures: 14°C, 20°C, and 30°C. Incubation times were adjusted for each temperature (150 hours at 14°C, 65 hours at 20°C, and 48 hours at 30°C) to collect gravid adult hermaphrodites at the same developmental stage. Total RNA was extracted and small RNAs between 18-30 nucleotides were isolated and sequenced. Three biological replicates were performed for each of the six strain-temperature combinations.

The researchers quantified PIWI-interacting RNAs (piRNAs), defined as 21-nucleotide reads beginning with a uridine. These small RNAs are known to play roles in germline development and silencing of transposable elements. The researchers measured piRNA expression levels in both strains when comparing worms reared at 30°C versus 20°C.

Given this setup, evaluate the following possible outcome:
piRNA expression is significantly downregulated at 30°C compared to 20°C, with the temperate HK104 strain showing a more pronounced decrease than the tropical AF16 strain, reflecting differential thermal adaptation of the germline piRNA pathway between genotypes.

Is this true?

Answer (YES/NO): NO